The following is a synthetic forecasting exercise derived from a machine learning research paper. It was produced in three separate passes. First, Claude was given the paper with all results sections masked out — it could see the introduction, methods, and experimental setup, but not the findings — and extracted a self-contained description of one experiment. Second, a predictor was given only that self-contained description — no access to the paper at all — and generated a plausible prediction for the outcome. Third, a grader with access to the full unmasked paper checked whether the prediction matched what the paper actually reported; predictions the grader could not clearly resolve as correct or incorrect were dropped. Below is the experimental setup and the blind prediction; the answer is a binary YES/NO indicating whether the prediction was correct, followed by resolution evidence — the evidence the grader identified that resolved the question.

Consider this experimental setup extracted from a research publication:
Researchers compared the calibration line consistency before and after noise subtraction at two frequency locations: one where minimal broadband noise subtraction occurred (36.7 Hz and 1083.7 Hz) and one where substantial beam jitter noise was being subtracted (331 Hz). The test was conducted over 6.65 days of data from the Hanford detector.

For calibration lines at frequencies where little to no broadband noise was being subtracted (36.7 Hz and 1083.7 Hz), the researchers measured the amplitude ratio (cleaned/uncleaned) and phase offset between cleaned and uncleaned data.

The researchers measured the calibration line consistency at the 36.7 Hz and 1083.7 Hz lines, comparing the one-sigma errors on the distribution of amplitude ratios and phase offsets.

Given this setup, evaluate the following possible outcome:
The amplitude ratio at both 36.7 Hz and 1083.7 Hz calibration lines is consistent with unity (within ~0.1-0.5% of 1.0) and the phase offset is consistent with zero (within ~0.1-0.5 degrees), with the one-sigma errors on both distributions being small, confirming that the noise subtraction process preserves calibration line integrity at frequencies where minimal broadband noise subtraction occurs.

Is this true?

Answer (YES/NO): NO